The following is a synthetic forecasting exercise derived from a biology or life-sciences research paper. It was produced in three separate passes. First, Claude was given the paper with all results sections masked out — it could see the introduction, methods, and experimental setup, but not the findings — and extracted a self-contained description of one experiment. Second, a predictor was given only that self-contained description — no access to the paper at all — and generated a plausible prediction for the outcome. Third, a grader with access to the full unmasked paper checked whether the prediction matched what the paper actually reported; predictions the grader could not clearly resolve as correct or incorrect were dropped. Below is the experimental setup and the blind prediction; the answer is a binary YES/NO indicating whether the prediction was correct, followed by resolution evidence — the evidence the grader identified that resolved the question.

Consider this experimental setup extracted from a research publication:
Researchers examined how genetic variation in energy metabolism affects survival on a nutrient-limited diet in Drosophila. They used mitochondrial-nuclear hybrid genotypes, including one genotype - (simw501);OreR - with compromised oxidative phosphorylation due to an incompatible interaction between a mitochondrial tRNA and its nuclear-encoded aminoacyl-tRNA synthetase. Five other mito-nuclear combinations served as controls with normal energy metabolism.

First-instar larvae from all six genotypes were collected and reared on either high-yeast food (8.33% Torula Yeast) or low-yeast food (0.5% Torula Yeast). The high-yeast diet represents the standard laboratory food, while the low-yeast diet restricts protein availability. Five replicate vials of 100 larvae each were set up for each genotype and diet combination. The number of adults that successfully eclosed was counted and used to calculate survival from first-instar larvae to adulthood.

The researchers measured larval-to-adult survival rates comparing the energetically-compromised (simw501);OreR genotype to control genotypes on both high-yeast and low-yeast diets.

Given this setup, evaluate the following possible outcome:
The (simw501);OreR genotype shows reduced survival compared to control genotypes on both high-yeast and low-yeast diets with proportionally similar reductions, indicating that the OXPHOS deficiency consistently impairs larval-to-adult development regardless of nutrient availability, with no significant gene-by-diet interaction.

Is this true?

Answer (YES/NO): NO